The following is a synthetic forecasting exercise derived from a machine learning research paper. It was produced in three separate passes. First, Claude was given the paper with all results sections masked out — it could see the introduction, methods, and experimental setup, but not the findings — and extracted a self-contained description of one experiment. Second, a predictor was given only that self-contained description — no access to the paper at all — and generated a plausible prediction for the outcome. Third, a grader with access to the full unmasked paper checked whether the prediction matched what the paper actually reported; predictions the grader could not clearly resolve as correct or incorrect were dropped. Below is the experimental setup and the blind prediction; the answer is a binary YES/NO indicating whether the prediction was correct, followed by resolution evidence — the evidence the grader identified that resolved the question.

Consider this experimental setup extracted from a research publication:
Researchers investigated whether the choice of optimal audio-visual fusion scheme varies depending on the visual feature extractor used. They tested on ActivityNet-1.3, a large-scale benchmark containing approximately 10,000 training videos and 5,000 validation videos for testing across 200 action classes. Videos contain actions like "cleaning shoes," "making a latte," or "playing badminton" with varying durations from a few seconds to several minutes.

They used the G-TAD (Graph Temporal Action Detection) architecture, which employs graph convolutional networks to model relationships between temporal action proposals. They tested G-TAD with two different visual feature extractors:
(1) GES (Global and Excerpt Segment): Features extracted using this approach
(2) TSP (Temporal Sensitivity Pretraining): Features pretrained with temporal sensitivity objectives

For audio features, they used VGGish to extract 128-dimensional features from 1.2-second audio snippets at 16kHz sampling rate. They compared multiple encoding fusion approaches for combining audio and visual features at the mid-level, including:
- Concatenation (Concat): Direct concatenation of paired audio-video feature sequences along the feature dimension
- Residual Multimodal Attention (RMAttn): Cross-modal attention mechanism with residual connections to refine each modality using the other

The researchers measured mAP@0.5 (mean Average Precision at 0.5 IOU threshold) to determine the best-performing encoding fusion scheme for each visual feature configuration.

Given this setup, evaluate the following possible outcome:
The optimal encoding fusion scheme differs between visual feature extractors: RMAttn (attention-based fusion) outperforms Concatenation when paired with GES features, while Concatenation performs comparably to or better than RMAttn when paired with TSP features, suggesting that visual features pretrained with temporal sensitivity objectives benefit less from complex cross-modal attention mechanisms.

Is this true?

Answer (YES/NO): NO